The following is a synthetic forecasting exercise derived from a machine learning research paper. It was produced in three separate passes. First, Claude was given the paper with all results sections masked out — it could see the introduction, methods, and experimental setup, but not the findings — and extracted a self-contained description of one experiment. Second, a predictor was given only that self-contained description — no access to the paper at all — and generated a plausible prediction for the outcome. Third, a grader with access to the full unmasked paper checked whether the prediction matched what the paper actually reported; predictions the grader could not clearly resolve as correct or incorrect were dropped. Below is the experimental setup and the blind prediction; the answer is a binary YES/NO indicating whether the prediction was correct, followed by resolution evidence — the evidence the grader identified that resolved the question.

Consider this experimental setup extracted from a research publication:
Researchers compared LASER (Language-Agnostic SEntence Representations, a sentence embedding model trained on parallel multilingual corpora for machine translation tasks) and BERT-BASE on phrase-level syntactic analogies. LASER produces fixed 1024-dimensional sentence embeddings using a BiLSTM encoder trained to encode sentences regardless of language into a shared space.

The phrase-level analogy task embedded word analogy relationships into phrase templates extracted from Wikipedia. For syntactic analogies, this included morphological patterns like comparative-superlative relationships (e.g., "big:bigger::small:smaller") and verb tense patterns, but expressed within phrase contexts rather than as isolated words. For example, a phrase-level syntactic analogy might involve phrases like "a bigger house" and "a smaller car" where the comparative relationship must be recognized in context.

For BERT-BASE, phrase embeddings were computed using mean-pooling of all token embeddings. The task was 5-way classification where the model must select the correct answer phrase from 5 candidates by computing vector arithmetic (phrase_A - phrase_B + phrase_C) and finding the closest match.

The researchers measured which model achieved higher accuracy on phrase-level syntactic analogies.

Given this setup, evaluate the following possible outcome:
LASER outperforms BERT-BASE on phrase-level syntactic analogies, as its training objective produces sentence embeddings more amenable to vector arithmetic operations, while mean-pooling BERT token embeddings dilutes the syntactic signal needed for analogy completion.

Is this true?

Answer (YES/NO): NO